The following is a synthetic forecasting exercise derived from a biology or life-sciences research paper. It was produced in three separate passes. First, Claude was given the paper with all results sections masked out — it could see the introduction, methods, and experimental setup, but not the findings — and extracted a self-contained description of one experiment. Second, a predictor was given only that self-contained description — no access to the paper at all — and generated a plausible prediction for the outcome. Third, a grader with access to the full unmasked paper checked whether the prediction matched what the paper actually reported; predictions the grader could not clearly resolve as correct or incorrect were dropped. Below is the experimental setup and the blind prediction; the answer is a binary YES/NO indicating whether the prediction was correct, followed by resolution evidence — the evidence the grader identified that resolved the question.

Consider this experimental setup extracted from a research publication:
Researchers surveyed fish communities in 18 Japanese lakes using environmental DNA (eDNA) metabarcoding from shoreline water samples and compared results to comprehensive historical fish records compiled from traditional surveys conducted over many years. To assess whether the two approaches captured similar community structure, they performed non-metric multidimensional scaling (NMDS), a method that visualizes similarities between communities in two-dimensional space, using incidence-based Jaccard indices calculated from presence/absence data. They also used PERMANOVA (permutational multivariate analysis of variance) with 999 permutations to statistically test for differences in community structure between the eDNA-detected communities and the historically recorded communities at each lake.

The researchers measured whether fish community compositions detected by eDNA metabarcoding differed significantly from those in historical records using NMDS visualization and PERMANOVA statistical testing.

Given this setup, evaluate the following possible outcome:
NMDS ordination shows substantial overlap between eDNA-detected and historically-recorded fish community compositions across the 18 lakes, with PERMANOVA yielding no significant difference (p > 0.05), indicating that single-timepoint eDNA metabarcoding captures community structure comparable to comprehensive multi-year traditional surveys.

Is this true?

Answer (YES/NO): NO